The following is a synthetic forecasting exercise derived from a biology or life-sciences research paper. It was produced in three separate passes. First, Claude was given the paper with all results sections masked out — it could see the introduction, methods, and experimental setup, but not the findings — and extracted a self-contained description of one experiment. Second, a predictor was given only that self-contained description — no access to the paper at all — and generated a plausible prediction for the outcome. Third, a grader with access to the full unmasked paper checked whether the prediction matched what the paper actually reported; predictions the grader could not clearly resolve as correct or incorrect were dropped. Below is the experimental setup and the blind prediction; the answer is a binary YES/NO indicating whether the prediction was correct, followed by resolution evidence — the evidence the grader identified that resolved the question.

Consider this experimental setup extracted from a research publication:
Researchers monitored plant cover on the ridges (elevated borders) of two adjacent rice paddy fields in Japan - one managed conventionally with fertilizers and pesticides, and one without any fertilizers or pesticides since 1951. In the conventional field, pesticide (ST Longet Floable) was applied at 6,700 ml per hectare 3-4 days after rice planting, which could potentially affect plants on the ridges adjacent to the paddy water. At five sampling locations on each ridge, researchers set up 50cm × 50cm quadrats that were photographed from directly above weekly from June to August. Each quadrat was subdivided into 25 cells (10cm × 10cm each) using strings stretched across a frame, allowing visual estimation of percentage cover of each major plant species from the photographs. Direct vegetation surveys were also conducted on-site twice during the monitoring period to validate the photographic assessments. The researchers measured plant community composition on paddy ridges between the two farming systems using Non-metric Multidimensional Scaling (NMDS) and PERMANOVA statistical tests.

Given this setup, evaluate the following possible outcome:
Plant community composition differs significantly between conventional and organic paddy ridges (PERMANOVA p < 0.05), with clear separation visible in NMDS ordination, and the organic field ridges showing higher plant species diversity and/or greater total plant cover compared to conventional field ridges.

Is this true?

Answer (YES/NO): NO